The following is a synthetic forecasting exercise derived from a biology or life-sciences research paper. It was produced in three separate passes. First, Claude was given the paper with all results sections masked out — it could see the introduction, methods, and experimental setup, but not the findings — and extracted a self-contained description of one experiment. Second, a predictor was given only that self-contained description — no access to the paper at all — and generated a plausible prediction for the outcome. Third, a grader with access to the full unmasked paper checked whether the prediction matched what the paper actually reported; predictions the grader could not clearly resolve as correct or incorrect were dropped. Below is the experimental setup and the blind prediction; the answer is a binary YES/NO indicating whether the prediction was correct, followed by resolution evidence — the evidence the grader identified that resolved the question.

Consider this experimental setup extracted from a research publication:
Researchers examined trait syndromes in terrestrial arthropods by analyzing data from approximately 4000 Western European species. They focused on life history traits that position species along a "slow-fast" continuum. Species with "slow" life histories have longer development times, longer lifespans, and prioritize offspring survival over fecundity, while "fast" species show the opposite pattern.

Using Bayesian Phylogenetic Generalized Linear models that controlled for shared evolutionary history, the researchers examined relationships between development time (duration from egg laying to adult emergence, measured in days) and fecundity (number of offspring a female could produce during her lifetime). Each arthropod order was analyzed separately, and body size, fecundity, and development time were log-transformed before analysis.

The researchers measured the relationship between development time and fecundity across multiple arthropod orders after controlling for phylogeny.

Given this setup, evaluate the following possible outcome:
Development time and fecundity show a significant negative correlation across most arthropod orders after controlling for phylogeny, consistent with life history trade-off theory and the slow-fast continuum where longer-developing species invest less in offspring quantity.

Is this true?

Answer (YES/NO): NO